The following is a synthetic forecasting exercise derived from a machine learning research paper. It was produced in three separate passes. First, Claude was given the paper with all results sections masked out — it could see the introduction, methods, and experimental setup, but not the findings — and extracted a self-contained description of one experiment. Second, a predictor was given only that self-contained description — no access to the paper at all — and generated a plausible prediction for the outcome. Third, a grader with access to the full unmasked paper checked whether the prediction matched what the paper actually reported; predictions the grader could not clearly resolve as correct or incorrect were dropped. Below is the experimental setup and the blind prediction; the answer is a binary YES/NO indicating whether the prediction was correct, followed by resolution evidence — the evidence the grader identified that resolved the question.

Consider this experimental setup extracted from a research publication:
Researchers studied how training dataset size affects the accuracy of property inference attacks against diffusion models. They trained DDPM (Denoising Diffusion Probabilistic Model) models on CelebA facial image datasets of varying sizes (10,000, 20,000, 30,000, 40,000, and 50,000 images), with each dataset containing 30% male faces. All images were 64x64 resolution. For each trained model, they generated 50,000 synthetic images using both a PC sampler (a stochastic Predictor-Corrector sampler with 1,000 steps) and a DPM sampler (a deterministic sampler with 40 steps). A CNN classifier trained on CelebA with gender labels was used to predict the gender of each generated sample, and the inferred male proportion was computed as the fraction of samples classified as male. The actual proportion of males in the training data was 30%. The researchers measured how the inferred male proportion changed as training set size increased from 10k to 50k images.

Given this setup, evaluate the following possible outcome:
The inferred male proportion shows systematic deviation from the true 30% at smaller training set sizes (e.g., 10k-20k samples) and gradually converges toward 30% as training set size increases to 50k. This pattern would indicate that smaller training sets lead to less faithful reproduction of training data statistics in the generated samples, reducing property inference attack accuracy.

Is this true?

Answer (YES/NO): NO